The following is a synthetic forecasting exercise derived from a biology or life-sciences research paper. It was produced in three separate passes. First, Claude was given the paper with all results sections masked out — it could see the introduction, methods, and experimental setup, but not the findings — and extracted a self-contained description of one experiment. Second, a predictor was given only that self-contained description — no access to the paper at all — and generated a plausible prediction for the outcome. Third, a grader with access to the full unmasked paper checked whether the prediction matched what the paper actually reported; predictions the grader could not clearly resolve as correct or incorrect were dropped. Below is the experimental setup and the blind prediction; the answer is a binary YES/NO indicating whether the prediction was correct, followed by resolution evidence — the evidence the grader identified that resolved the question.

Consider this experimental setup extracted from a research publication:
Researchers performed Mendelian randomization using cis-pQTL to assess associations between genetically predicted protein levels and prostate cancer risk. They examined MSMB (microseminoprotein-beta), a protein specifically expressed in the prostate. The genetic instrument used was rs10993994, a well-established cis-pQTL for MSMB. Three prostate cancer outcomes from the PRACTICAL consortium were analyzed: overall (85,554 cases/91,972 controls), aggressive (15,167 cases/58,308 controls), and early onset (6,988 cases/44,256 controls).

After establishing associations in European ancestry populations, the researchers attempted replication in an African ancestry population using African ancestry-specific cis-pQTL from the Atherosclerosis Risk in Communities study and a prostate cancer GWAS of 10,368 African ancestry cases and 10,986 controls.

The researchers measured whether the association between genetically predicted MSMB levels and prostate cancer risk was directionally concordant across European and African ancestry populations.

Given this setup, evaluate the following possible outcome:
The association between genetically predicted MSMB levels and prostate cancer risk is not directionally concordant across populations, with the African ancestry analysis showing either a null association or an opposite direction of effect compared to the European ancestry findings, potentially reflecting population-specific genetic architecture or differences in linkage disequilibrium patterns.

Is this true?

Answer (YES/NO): NO